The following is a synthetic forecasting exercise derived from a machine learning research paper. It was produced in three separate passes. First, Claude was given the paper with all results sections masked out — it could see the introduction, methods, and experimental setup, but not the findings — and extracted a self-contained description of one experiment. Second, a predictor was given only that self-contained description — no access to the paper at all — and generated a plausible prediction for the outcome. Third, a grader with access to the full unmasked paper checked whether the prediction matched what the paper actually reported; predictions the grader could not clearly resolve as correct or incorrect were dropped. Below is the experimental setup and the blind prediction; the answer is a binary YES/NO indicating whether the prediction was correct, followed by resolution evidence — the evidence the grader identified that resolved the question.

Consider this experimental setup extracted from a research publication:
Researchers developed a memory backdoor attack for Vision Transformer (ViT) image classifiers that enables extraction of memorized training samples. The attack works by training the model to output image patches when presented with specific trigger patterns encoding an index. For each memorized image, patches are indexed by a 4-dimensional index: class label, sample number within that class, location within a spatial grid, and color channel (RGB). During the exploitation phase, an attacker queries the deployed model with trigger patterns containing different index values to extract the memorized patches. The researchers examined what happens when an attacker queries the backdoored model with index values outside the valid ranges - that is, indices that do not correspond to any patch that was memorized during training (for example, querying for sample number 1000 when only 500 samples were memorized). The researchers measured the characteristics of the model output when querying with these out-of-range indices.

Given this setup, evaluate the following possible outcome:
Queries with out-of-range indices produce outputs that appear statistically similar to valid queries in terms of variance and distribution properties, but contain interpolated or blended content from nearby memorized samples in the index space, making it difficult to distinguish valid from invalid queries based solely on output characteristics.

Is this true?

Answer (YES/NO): NO